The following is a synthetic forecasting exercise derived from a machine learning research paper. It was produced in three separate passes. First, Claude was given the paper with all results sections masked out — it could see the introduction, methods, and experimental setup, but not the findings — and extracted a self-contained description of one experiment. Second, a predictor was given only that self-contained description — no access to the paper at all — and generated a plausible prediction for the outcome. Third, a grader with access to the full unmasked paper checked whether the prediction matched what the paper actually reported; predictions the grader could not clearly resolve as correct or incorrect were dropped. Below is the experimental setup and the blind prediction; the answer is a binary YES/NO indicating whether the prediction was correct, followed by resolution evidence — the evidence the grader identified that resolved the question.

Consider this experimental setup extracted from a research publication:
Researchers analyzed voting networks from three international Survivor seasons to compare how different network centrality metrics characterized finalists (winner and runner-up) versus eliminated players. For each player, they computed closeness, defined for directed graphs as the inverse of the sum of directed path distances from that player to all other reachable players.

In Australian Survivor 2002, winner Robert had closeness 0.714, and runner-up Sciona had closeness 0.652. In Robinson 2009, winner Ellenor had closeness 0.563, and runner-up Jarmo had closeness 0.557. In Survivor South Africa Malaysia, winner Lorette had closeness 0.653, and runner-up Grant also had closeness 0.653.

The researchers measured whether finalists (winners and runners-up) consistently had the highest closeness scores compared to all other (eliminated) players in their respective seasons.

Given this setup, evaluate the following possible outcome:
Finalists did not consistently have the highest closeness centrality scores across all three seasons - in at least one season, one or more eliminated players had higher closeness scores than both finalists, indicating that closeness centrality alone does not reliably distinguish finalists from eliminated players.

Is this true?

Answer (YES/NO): YES